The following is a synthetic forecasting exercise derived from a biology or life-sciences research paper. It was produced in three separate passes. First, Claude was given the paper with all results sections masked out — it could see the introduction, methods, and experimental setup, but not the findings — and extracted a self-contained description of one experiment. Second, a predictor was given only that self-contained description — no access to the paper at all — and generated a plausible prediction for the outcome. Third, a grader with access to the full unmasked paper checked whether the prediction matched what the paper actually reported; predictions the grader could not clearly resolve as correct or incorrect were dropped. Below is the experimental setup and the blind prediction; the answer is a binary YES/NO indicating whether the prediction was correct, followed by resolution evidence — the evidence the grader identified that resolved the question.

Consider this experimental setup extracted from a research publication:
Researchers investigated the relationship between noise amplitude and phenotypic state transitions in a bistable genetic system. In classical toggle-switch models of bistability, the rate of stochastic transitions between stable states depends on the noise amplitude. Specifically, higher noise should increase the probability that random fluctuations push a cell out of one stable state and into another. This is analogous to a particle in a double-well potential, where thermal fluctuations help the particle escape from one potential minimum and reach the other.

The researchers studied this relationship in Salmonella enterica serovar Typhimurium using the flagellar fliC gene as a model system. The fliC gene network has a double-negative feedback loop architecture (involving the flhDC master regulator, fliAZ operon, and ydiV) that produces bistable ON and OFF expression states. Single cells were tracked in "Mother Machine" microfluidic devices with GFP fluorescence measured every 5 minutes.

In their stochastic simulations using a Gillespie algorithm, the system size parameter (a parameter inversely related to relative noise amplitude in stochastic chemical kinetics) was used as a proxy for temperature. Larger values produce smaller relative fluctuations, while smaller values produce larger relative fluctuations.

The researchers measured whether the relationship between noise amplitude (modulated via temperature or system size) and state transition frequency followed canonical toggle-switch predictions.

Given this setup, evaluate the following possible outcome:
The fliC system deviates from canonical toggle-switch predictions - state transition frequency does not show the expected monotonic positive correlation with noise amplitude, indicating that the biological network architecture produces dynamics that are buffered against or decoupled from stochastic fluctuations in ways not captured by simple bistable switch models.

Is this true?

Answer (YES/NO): NO